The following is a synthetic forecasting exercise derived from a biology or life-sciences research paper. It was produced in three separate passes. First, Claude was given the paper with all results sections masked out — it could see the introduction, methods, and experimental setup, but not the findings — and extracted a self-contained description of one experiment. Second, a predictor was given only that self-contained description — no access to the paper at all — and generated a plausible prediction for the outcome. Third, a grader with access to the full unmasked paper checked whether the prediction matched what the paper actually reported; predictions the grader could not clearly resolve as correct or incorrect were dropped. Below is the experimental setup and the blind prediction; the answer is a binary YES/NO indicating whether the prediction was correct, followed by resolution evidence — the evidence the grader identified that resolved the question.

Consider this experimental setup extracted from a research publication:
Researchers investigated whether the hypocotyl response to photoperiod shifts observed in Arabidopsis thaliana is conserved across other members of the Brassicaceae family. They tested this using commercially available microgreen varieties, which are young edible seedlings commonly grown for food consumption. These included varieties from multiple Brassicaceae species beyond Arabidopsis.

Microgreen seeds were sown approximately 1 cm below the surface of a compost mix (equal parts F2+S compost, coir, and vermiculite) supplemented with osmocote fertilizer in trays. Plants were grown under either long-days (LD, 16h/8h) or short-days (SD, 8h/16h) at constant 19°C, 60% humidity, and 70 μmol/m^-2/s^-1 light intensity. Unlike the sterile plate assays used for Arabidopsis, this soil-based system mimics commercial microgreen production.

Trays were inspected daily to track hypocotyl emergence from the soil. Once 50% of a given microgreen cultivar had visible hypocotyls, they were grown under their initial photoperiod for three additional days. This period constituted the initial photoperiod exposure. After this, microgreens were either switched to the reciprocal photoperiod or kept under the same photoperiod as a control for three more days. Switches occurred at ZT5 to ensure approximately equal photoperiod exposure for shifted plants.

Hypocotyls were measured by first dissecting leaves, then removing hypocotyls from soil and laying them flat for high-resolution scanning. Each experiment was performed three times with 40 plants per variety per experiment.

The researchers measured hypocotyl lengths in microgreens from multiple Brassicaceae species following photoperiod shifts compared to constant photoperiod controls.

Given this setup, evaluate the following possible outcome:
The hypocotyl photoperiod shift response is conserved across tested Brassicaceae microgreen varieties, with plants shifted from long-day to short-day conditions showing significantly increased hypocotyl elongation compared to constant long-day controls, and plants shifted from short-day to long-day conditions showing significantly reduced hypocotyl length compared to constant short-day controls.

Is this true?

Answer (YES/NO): NO